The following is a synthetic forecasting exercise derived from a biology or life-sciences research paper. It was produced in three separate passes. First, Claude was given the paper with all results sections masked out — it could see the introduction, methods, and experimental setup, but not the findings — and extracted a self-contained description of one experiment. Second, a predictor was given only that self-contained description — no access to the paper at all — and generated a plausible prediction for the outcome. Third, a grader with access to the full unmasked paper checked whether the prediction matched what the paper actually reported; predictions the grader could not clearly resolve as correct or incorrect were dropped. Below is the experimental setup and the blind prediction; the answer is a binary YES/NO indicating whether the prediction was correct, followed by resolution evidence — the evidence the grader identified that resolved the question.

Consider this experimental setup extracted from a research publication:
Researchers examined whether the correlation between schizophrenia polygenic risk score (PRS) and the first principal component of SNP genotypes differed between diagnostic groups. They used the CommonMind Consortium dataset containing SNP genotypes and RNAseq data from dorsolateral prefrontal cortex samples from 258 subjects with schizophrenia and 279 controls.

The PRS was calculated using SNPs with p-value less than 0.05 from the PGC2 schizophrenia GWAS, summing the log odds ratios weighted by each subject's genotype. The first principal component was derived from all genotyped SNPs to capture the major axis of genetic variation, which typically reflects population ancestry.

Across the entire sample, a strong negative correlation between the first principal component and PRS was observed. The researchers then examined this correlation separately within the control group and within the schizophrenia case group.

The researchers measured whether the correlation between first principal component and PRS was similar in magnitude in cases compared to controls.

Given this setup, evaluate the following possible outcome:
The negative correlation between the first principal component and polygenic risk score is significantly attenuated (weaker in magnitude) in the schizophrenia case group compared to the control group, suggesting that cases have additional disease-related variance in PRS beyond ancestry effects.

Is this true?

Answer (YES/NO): NO